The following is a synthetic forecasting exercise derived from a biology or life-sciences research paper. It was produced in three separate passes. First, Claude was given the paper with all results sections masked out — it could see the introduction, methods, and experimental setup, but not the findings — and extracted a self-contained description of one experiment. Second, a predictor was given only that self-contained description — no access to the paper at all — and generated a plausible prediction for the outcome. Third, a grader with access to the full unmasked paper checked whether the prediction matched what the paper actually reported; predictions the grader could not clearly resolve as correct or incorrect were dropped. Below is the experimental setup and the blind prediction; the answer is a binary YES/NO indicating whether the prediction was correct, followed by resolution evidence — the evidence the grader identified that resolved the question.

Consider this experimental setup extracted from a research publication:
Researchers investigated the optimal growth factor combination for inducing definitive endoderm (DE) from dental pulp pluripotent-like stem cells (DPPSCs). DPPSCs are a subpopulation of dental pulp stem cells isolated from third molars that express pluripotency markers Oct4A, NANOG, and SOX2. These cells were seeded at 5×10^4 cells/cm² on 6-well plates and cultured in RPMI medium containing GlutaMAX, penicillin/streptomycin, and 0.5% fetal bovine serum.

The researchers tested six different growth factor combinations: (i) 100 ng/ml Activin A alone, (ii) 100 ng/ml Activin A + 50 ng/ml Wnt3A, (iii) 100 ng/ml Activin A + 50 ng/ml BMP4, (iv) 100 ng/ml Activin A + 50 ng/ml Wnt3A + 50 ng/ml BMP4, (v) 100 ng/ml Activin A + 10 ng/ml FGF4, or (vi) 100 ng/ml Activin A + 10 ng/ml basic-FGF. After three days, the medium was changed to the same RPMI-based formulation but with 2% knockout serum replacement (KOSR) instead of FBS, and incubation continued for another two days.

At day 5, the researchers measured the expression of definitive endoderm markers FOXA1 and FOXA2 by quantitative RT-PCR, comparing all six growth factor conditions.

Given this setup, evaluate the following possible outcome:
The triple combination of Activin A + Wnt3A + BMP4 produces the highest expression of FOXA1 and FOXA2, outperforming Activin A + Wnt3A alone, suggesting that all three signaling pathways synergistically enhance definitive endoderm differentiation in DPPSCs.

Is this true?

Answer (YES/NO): NO